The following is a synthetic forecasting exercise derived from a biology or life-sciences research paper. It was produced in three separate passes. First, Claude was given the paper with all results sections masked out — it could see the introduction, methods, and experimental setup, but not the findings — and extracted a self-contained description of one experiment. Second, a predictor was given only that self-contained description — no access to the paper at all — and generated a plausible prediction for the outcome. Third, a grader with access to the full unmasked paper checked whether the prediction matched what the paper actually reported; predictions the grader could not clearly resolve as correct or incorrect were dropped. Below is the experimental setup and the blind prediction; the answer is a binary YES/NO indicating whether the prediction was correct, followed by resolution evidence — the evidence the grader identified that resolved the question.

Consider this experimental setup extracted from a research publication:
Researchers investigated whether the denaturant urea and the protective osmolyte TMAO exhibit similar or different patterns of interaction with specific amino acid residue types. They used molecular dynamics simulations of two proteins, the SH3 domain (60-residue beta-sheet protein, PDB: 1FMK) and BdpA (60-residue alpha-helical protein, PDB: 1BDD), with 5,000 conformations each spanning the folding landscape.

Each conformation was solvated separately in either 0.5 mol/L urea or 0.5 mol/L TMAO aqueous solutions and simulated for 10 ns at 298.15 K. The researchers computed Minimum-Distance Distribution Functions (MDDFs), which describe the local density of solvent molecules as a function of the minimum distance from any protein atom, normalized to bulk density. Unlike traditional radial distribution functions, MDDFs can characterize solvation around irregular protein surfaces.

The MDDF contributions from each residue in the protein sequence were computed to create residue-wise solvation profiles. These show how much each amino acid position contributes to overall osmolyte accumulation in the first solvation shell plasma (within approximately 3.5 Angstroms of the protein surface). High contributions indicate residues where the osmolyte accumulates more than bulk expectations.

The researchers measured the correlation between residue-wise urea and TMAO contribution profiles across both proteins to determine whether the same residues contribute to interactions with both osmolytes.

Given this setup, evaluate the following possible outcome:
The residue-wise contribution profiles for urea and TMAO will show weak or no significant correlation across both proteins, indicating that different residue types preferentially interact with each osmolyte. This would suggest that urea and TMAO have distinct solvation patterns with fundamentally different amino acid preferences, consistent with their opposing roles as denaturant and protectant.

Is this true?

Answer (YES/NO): NO